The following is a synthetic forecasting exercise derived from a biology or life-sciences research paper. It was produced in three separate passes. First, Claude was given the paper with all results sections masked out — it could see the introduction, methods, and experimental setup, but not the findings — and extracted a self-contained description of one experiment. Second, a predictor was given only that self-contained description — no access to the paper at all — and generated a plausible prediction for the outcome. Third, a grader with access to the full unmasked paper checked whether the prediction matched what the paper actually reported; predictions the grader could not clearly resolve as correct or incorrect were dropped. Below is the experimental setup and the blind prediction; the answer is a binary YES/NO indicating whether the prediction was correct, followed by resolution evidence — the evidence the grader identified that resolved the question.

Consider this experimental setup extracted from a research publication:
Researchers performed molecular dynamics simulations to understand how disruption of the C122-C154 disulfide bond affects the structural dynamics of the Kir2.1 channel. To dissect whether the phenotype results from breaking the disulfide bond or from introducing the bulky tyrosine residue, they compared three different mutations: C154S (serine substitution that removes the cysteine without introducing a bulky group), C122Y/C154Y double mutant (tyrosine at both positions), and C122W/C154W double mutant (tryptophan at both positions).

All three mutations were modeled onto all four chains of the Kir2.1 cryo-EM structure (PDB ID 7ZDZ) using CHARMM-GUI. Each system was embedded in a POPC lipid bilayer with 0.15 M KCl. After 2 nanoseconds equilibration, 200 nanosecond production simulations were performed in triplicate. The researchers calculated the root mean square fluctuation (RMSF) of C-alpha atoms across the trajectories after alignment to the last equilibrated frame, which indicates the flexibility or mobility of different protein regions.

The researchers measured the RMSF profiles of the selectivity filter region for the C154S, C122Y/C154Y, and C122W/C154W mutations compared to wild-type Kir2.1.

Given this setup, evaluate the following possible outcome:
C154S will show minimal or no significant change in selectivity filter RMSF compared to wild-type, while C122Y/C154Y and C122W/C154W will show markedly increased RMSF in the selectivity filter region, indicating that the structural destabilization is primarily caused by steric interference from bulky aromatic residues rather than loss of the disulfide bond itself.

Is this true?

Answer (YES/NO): NO